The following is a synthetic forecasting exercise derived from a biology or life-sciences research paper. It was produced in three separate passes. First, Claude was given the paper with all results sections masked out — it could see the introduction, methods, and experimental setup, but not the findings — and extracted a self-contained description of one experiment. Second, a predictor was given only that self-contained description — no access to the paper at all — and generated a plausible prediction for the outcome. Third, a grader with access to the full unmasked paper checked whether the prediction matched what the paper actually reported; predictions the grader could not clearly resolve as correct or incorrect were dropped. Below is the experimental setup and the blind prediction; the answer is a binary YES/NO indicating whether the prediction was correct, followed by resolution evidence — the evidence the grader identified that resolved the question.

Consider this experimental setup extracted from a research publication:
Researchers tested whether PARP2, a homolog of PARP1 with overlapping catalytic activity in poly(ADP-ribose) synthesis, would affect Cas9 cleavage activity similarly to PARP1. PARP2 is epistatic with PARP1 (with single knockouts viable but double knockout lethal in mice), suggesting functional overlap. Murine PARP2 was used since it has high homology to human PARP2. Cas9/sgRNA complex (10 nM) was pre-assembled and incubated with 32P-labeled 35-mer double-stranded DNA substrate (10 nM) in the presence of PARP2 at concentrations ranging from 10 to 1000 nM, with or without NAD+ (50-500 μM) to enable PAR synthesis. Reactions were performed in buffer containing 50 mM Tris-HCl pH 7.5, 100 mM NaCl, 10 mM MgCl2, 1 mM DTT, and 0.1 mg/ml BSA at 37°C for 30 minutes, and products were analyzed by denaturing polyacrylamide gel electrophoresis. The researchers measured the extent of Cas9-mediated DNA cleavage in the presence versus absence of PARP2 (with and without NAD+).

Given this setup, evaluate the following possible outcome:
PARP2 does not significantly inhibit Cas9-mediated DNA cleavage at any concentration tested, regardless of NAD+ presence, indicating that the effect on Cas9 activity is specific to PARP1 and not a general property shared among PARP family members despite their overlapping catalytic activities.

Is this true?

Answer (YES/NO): NO